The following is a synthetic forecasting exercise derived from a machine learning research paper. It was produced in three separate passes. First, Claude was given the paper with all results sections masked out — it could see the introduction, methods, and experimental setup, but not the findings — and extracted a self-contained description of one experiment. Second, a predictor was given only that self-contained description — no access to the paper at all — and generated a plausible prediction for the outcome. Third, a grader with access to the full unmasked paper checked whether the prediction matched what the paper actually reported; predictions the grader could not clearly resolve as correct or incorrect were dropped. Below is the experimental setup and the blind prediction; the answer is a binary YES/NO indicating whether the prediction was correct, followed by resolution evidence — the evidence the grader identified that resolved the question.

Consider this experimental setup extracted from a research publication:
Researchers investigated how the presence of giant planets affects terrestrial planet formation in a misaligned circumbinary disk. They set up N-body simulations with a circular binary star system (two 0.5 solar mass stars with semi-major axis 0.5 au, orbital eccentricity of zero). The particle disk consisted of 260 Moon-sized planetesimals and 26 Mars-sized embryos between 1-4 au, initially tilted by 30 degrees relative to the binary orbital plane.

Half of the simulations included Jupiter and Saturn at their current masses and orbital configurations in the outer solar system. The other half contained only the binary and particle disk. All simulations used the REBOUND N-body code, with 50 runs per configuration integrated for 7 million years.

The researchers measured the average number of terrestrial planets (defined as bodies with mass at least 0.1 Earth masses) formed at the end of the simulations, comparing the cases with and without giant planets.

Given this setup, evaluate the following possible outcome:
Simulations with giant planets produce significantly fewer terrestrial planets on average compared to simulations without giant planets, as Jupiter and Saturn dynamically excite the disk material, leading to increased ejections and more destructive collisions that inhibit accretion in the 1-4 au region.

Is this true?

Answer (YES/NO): NO